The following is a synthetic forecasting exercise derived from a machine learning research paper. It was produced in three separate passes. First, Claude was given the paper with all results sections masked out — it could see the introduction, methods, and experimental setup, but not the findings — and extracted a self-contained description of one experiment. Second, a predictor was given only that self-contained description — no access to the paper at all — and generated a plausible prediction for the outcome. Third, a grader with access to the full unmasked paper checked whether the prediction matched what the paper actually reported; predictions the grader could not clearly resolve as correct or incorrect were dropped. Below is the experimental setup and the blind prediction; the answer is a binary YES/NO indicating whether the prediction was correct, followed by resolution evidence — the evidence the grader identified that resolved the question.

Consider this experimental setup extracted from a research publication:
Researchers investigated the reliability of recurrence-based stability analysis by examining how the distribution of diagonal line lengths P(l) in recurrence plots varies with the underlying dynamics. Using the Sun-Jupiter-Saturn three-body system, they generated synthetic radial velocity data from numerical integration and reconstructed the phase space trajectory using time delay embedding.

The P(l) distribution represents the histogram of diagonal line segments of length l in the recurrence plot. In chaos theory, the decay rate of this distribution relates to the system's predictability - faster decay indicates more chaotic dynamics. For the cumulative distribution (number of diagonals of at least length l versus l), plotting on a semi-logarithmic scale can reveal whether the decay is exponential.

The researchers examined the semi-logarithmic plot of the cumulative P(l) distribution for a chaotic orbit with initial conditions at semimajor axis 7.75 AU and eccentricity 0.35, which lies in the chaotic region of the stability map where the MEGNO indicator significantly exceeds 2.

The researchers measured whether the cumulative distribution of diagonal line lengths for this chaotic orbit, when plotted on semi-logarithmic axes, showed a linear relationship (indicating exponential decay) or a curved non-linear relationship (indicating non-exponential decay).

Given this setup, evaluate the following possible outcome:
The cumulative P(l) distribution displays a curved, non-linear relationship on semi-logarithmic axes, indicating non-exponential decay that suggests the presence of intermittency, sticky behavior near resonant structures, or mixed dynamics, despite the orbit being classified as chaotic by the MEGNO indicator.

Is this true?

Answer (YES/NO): NO